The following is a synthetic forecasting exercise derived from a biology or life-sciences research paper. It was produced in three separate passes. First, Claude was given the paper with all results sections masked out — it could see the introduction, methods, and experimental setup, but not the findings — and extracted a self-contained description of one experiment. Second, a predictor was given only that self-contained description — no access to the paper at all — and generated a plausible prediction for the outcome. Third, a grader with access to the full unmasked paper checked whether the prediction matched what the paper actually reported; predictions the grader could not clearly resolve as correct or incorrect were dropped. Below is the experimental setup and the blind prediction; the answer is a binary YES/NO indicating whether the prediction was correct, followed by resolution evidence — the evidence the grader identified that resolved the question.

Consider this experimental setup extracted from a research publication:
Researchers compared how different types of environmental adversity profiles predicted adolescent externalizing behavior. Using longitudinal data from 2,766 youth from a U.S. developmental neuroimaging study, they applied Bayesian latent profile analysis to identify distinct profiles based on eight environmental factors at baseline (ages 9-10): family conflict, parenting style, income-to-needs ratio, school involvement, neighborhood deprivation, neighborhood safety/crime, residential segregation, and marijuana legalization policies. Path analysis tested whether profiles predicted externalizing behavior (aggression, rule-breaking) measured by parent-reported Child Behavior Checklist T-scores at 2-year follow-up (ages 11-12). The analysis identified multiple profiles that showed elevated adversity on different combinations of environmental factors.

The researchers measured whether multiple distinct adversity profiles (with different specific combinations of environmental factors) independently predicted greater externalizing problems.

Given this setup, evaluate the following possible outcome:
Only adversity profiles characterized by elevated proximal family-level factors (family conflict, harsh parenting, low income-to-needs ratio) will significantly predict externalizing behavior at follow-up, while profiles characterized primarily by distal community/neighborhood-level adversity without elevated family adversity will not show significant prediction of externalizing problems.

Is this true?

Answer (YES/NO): NO